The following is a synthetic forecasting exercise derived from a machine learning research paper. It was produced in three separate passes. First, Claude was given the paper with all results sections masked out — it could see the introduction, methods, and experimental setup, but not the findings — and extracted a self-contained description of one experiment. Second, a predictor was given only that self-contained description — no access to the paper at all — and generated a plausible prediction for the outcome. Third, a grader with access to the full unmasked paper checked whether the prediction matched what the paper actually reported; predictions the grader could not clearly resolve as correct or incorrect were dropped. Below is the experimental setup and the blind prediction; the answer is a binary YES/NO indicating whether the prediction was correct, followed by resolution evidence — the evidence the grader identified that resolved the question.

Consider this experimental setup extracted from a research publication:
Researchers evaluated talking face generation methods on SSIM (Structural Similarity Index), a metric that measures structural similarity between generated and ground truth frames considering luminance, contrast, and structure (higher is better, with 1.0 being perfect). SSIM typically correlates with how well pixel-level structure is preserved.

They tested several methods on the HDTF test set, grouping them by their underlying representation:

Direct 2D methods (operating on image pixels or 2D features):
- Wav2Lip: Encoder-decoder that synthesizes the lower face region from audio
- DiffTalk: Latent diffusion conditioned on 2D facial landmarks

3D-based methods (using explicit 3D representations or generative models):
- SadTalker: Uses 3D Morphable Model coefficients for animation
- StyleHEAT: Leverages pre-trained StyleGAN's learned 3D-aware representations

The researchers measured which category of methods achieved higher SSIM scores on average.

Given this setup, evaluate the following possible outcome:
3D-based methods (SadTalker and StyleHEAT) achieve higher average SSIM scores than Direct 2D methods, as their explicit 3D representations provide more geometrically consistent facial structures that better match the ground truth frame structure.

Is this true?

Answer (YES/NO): NO